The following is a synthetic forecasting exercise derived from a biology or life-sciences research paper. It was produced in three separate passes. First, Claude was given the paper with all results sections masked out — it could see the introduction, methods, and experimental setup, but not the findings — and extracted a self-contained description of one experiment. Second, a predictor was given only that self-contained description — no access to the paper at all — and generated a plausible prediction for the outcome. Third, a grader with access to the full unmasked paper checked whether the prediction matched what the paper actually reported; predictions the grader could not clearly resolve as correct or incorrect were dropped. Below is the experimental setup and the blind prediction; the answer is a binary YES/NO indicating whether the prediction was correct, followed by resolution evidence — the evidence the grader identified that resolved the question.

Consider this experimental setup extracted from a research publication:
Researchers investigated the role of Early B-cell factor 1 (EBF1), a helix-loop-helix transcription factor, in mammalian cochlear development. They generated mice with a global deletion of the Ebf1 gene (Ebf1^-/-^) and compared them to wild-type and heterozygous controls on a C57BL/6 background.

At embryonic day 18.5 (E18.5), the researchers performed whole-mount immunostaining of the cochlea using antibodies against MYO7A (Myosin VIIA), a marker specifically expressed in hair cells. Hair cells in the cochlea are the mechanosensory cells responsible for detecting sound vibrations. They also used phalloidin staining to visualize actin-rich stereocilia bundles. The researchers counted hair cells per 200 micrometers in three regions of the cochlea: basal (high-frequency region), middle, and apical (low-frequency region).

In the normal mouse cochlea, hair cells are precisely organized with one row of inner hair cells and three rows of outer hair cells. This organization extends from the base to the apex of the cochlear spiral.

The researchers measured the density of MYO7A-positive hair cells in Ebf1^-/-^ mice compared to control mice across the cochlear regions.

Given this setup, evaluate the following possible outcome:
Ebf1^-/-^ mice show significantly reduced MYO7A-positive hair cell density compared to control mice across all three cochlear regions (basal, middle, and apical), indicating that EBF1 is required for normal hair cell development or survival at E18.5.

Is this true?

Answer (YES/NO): NO